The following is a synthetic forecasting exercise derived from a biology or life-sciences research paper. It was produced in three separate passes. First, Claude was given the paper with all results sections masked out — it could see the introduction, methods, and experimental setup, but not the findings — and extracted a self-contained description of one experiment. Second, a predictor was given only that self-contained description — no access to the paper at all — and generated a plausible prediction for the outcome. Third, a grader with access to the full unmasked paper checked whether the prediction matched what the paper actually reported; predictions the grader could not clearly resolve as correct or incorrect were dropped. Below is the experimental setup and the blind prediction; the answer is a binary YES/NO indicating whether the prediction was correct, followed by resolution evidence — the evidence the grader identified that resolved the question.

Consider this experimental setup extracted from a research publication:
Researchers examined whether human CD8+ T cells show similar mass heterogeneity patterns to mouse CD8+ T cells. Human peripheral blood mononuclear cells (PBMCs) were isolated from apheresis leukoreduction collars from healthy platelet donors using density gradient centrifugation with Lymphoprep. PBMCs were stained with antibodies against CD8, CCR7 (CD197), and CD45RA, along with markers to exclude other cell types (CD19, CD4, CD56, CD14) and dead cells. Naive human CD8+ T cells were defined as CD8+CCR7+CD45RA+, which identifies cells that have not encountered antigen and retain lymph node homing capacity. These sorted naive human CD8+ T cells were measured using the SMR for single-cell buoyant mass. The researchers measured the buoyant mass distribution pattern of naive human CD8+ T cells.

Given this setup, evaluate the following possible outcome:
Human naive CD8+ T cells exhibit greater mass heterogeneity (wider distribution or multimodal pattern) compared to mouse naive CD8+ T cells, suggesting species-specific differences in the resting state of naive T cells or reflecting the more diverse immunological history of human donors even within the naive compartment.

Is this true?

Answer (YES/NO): NO